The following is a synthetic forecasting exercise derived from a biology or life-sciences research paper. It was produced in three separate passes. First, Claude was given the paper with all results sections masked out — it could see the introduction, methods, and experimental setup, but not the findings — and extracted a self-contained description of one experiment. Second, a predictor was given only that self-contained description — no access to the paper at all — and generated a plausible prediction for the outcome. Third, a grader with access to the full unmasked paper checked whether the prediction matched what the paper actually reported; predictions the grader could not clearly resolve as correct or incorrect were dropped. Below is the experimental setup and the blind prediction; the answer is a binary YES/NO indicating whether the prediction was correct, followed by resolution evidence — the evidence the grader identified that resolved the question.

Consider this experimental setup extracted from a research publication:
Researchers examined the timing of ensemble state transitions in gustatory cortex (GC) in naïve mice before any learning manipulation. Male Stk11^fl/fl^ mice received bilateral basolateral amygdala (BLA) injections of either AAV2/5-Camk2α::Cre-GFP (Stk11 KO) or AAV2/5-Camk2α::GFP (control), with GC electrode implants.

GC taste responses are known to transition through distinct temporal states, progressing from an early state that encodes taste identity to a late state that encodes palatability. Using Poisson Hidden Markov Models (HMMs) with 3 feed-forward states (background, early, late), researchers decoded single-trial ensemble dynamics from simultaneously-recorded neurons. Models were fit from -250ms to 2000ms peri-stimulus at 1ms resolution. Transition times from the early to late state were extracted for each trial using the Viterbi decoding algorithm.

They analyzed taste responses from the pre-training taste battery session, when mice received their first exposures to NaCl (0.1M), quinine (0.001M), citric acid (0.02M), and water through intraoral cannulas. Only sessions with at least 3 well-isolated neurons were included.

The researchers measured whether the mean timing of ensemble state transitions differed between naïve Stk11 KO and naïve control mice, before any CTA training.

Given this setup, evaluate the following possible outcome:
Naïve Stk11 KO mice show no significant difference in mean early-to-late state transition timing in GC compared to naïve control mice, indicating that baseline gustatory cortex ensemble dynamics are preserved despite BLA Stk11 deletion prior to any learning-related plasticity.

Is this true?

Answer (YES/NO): NO